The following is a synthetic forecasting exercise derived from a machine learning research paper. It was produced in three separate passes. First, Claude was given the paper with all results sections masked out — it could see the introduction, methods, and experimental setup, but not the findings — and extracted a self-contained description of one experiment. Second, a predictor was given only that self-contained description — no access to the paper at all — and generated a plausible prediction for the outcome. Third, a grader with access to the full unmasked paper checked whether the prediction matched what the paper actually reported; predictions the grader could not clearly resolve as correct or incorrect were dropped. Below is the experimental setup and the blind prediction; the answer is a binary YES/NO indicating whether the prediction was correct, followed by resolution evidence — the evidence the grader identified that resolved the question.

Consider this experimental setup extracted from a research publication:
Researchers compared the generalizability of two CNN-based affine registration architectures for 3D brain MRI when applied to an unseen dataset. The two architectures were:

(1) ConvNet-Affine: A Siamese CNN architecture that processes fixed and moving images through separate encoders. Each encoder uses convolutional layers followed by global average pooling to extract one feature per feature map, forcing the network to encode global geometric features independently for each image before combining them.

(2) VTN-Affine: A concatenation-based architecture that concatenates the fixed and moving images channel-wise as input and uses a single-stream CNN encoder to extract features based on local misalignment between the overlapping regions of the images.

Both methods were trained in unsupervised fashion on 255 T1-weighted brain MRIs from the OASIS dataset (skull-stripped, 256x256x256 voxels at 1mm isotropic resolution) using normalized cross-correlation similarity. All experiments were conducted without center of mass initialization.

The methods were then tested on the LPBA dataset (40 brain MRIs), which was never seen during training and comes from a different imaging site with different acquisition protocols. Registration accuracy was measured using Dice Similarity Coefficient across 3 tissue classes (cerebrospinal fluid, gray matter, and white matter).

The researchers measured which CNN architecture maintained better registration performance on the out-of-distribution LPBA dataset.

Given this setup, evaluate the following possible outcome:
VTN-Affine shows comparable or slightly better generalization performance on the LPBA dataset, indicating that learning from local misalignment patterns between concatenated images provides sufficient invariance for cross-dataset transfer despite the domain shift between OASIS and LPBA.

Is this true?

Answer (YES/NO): NO